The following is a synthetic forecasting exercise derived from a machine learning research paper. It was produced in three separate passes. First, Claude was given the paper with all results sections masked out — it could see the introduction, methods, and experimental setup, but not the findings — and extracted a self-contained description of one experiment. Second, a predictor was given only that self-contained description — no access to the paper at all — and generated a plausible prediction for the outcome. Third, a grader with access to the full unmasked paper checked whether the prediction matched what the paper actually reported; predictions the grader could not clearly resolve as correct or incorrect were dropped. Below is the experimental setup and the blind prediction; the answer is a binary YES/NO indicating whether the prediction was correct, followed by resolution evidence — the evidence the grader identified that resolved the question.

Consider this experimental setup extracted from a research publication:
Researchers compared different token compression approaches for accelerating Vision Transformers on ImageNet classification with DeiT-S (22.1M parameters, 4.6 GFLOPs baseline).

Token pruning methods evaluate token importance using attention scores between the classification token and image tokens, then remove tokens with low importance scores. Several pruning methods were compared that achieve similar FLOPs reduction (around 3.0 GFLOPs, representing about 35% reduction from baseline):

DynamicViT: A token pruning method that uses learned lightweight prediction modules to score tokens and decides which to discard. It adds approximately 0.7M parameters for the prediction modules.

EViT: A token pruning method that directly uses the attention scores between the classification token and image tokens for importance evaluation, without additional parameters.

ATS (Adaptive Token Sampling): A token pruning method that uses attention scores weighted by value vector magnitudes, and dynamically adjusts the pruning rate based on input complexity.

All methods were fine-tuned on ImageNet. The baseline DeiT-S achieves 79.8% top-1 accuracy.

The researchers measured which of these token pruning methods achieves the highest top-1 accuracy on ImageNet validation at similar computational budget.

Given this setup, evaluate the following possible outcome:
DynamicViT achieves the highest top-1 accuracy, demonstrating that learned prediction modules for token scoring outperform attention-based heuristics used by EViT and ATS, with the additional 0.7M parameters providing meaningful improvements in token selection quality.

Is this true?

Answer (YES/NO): NO